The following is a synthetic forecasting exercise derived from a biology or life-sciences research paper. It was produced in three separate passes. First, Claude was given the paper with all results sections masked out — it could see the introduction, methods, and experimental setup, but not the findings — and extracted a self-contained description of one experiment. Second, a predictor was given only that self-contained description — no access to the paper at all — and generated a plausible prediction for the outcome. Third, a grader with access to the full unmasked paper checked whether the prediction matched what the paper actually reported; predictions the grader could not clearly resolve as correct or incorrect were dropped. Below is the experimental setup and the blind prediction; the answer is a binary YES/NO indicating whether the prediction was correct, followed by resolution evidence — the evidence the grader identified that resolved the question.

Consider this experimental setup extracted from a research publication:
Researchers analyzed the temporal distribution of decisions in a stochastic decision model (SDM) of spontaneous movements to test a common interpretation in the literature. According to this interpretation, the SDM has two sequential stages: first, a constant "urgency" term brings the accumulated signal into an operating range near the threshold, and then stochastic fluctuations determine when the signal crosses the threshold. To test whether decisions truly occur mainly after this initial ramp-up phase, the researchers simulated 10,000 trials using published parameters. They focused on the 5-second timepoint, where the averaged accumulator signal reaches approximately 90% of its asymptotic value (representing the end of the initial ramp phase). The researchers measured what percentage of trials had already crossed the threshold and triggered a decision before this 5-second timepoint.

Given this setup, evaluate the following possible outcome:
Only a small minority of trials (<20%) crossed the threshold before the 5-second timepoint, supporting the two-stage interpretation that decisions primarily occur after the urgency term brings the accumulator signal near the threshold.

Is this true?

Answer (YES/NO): NO